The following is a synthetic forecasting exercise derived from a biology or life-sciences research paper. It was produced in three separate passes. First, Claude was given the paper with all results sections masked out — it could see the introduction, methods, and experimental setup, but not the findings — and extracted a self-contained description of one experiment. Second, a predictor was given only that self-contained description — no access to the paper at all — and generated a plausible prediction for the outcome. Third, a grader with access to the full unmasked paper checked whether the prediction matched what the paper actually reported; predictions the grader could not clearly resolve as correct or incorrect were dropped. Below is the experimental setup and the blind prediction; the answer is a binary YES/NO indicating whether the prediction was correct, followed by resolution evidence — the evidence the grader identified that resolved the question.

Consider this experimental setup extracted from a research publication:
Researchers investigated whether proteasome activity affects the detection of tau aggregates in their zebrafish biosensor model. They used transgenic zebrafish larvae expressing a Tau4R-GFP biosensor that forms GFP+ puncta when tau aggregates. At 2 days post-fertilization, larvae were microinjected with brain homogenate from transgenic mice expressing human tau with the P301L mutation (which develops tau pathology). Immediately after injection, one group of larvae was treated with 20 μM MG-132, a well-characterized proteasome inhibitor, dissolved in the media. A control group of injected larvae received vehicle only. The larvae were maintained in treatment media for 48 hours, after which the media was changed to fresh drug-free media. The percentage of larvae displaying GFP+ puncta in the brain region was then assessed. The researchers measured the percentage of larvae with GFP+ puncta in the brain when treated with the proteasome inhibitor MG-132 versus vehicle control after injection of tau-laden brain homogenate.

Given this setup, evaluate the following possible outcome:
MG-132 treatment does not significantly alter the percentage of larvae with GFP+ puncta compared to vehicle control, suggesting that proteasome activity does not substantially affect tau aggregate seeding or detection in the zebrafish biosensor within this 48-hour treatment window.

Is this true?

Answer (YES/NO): NO